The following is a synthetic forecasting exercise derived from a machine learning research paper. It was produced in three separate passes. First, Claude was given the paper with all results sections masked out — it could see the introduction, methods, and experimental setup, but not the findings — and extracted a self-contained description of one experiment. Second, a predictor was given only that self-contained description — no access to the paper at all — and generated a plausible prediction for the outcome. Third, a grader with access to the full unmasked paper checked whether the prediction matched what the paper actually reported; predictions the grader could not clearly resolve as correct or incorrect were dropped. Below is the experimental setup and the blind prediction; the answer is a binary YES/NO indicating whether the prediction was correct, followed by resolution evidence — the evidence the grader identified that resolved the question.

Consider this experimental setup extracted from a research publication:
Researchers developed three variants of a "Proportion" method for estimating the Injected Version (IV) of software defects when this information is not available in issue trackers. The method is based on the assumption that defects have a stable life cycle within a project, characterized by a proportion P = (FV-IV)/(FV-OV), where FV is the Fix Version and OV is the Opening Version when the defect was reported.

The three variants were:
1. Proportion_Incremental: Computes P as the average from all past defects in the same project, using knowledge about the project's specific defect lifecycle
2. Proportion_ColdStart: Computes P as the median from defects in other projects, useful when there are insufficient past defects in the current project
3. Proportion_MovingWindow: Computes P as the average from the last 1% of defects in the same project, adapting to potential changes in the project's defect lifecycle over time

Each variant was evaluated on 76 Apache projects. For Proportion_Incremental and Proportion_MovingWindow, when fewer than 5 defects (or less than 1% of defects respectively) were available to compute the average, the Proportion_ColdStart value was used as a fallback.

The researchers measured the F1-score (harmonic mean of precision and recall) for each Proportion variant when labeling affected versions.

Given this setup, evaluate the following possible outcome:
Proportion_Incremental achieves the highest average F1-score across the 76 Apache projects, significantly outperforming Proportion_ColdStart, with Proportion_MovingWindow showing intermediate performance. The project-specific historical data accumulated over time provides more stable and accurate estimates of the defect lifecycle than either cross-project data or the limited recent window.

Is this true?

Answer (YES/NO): NO